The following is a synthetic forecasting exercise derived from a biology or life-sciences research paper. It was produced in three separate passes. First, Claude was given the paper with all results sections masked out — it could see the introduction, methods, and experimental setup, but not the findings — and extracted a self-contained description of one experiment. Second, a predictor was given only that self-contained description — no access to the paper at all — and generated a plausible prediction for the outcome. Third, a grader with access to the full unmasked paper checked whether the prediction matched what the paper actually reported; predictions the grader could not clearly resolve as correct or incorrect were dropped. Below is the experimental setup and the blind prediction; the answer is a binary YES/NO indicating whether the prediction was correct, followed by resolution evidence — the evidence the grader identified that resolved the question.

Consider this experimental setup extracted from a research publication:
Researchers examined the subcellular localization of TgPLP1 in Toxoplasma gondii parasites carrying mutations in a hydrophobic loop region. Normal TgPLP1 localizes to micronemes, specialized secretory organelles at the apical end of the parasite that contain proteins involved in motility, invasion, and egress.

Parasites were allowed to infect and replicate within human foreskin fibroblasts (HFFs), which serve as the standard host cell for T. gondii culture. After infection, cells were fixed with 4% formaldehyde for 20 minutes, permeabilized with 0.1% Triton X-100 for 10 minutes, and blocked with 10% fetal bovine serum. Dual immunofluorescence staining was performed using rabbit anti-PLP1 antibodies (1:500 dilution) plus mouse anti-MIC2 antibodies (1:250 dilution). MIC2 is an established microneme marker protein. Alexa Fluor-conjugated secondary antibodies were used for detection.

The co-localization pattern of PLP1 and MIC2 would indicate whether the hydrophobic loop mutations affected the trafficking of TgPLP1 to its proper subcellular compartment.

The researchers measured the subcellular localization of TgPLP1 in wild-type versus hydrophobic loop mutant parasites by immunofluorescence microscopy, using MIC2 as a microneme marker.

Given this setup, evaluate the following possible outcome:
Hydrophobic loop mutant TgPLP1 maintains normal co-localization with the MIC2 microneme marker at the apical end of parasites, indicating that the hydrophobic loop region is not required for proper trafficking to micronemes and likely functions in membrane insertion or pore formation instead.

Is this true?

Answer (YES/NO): YES